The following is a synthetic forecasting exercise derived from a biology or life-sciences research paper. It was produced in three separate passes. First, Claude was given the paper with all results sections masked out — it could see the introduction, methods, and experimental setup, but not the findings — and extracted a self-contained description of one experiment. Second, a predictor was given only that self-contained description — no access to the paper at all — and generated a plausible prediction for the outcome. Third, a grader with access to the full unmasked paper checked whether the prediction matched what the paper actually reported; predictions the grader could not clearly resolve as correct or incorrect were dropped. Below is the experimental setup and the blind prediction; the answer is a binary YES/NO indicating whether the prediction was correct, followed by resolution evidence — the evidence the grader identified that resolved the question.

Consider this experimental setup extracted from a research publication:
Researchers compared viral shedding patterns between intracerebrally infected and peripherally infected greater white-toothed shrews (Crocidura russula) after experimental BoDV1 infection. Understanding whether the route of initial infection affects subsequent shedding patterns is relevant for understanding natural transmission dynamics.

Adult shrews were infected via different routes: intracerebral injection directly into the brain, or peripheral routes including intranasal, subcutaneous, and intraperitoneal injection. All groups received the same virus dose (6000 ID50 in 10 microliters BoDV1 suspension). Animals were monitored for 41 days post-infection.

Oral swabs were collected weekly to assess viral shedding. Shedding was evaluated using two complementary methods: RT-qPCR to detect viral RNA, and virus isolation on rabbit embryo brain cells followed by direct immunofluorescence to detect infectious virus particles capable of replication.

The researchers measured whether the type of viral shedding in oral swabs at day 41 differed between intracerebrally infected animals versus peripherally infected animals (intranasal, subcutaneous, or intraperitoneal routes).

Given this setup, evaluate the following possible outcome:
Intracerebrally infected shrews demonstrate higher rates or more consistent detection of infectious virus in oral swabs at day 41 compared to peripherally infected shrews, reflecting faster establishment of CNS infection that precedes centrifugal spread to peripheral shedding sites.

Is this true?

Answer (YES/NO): YES